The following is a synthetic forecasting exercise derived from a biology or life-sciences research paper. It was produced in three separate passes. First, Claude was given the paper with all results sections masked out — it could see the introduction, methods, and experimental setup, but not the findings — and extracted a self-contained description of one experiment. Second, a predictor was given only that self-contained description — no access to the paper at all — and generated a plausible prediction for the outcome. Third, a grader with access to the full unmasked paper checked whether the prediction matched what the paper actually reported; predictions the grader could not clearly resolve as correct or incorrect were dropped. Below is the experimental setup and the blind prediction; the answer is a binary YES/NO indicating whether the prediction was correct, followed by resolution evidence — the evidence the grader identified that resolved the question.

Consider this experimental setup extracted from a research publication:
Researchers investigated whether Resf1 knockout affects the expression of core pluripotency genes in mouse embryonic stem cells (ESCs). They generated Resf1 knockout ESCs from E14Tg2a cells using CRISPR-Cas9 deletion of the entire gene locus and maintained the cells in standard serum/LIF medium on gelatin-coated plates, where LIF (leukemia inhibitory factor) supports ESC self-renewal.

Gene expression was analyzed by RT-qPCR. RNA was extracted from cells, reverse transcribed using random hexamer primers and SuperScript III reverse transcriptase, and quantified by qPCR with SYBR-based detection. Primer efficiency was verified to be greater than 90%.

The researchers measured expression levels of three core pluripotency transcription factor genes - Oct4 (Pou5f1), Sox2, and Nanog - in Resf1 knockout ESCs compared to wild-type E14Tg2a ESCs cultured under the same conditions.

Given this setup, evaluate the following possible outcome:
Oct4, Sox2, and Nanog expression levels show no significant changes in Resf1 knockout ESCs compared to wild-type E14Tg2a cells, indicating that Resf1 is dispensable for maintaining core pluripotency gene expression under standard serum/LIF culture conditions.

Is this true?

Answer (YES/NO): NO